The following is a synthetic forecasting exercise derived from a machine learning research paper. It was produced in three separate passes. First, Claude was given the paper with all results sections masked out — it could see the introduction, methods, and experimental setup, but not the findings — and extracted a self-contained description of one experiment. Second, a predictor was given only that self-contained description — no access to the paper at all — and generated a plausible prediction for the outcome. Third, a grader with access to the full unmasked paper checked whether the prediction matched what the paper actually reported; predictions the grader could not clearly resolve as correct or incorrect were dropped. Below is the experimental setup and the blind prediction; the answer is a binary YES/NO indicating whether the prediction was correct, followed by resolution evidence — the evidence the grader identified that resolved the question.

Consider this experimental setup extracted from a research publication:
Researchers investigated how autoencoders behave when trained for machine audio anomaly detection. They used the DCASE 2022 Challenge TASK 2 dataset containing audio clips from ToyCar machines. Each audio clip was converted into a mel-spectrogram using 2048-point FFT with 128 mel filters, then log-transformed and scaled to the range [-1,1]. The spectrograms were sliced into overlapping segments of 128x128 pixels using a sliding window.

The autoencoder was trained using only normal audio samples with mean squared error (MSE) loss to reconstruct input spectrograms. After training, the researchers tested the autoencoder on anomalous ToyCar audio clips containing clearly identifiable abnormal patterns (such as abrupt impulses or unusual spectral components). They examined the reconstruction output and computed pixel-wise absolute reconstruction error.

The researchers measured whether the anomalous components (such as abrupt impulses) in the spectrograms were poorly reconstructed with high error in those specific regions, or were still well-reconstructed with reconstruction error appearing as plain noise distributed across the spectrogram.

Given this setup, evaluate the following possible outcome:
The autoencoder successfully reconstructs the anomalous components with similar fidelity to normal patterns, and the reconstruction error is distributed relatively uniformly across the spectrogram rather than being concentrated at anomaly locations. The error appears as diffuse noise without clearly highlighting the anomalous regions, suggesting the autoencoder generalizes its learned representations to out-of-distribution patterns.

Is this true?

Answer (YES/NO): YES